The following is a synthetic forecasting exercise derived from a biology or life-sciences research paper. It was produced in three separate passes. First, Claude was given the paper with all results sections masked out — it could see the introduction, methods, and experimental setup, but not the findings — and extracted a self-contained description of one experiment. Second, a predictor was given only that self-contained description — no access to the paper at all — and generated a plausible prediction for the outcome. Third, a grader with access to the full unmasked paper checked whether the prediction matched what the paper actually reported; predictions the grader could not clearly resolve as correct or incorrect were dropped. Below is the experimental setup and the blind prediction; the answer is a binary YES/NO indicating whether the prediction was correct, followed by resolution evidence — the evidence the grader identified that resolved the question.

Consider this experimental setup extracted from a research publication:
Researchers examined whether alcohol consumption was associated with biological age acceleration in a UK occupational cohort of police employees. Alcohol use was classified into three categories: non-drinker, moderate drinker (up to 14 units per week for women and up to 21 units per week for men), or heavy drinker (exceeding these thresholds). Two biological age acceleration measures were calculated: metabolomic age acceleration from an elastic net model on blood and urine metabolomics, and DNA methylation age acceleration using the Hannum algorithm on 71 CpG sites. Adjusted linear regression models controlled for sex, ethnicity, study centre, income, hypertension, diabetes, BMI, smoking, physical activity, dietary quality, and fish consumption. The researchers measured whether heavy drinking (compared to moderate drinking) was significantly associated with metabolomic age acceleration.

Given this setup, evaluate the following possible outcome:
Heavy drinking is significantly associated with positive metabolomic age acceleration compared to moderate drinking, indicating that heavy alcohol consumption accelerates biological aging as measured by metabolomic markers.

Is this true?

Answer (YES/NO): YES